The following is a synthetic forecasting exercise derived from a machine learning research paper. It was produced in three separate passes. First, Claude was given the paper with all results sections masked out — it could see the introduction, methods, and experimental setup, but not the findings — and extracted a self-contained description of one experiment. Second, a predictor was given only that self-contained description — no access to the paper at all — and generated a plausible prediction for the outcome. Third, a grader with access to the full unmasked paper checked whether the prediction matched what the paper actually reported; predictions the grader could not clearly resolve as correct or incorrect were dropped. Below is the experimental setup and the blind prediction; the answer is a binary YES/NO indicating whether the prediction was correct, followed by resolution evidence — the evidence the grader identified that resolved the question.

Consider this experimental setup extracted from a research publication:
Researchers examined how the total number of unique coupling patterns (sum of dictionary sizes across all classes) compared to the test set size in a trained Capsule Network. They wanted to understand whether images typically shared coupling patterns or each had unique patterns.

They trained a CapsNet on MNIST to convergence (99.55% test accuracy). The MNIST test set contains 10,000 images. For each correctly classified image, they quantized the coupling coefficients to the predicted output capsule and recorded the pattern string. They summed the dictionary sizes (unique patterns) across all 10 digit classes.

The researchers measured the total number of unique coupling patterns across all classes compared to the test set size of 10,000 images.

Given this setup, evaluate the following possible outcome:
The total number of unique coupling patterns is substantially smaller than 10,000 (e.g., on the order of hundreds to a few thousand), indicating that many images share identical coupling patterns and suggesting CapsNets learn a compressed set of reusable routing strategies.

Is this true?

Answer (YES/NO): NO